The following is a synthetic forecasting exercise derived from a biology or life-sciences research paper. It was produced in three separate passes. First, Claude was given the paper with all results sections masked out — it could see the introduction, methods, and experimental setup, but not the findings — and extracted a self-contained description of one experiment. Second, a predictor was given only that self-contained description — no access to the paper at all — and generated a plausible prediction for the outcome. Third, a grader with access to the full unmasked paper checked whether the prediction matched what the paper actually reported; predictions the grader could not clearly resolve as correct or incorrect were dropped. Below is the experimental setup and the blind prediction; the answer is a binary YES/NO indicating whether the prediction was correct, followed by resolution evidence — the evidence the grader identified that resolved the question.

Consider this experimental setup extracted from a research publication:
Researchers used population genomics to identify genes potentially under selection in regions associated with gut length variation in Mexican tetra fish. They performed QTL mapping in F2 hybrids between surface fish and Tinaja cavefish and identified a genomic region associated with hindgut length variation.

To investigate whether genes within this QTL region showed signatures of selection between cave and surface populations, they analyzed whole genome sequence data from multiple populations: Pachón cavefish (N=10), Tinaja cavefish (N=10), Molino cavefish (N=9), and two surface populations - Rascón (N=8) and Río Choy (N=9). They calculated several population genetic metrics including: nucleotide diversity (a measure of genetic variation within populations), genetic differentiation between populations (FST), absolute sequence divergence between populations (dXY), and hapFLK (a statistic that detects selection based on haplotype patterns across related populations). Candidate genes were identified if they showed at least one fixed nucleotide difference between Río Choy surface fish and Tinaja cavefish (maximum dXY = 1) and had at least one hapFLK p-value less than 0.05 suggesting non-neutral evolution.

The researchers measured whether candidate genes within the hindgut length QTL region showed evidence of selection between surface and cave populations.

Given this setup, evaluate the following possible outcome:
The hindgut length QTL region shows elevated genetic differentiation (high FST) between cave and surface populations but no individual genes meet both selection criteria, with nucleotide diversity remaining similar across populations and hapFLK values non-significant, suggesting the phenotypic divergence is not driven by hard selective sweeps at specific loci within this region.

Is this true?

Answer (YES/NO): NO